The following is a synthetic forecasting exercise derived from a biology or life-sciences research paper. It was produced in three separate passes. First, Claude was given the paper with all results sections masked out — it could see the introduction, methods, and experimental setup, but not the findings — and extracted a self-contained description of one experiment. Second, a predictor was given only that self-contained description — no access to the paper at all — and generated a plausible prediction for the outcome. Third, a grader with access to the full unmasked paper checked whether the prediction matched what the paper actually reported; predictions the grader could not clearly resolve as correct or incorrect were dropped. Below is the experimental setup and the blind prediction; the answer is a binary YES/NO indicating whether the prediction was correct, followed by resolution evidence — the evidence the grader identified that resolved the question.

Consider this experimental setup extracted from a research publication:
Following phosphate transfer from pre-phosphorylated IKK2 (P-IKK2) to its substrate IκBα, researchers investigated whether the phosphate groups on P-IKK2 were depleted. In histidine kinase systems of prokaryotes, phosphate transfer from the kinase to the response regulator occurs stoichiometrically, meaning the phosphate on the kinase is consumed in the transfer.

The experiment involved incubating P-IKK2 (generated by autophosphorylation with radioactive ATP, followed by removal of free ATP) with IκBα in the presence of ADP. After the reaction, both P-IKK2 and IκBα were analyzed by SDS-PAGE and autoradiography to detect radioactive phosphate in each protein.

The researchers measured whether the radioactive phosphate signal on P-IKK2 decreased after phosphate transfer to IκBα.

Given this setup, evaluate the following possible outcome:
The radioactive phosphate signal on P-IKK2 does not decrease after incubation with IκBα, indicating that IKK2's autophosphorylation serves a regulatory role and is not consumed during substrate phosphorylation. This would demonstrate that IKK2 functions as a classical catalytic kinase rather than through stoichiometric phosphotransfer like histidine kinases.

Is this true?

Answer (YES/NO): NO